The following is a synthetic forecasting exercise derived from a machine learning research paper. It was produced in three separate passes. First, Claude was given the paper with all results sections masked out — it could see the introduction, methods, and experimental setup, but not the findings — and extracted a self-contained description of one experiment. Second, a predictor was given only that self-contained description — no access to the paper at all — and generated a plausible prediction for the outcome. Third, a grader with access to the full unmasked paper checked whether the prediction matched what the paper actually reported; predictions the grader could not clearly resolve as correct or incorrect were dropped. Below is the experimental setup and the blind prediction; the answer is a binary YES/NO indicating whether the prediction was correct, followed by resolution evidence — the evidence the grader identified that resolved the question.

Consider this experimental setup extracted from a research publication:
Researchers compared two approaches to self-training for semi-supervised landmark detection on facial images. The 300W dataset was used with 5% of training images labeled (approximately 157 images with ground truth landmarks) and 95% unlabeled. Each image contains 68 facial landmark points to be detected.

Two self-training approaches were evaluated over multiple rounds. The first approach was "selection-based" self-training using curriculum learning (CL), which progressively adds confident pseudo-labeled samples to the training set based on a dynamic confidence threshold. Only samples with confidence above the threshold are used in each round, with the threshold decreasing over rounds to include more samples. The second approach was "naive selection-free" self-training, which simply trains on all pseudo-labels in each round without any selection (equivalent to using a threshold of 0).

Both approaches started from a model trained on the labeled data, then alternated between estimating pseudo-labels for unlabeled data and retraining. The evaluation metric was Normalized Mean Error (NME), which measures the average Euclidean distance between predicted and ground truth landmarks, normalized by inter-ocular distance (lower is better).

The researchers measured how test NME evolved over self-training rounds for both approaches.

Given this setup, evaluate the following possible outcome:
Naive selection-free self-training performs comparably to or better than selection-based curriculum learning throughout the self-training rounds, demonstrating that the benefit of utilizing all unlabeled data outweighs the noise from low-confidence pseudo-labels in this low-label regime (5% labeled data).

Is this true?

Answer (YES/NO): NO